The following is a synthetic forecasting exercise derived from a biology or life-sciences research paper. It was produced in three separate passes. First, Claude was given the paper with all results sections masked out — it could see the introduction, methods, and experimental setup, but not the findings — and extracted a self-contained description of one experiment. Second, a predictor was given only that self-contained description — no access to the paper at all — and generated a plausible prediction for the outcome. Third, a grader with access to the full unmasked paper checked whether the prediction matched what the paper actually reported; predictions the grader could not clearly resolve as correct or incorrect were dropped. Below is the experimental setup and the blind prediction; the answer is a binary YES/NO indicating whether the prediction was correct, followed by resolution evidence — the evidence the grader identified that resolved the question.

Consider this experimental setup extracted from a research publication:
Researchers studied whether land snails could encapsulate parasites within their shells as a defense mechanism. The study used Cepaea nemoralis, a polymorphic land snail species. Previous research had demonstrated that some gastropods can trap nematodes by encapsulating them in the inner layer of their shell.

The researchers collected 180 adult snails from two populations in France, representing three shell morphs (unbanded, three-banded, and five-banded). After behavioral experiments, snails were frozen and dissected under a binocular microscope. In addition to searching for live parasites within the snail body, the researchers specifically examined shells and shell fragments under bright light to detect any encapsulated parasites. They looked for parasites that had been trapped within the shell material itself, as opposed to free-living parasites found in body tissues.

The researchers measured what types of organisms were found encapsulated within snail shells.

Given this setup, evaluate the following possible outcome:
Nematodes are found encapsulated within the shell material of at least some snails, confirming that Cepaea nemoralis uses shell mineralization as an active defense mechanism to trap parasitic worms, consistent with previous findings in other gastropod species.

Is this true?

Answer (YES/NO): YES